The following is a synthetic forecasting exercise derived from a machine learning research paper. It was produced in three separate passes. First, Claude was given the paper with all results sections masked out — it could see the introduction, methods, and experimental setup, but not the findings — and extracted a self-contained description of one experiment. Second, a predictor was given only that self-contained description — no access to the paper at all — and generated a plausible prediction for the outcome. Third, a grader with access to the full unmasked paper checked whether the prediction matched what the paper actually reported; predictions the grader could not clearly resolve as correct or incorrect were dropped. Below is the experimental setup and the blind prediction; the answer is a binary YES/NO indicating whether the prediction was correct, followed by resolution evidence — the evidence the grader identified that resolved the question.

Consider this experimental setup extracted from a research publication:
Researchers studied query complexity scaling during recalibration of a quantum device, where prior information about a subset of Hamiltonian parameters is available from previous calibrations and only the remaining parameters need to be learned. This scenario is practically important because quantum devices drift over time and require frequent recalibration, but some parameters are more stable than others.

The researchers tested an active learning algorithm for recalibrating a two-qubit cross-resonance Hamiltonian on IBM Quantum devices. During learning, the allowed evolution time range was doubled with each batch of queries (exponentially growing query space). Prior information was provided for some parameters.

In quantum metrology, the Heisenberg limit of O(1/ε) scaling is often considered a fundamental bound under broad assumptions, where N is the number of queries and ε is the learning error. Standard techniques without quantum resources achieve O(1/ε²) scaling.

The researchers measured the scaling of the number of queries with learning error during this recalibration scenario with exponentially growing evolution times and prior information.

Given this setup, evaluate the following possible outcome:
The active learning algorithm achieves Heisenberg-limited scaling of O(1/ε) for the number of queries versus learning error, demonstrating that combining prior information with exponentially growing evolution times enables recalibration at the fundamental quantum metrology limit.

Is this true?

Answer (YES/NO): NO